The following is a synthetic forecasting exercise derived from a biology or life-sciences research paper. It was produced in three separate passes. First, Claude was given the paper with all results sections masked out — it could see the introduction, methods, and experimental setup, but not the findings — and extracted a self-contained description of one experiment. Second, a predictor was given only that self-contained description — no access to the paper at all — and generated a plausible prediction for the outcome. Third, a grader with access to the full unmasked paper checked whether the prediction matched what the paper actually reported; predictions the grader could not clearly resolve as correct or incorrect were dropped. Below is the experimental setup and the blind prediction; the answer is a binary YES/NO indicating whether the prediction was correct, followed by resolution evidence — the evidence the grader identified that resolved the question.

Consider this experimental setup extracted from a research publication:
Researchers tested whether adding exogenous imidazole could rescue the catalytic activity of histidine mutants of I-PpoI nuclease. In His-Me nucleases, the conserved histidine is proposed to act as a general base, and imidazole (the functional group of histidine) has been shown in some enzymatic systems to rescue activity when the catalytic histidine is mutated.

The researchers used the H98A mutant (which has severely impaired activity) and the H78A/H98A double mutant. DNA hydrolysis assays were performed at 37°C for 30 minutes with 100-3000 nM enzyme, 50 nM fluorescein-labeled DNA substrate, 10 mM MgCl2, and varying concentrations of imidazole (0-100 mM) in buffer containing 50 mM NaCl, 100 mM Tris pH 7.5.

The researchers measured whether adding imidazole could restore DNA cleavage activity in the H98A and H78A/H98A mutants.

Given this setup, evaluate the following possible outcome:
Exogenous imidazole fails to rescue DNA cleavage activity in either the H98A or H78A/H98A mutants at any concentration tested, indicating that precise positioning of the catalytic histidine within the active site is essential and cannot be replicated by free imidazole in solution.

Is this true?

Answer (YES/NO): NO